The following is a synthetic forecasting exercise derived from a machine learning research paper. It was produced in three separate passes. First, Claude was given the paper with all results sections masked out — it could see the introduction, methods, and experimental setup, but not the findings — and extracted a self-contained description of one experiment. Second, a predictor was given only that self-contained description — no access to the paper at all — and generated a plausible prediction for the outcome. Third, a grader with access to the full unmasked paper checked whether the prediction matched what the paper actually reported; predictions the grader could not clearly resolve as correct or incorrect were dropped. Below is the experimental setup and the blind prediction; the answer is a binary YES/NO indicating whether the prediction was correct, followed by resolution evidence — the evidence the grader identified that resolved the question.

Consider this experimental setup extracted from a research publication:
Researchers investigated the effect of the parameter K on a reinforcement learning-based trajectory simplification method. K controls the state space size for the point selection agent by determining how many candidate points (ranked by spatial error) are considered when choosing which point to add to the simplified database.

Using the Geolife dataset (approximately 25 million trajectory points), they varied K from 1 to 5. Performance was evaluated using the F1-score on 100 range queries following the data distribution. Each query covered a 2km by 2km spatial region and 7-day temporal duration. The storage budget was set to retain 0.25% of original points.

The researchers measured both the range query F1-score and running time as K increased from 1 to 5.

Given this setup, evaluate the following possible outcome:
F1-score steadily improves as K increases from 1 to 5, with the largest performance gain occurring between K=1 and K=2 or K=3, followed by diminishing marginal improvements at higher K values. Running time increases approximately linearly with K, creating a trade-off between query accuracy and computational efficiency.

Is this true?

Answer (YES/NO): NO